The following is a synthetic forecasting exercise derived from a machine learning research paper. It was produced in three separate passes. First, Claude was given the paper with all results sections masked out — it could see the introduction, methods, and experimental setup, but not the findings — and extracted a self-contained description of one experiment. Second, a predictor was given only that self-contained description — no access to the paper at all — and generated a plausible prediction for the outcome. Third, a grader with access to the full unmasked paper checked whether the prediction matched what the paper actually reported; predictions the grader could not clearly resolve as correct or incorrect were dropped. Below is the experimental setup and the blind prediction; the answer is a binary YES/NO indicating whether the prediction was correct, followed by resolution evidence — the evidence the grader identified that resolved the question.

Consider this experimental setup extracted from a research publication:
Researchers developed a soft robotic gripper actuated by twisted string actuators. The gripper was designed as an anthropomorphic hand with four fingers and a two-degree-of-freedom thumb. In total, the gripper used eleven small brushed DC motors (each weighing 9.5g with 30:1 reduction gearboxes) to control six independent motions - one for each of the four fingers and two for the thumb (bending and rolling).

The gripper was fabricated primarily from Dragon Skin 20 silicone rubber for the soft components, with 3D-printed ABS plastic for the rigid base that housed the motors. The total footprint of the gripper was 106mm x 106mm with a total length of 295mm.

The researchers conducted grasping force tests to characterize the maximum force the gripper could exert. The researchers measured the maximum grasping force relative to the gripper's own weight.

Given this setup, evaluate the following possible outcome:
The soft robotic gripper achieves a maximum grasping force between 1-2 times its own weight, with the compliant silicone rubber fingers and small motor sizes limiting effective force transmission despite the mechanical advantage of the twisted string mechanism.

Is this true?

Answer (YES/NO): NO